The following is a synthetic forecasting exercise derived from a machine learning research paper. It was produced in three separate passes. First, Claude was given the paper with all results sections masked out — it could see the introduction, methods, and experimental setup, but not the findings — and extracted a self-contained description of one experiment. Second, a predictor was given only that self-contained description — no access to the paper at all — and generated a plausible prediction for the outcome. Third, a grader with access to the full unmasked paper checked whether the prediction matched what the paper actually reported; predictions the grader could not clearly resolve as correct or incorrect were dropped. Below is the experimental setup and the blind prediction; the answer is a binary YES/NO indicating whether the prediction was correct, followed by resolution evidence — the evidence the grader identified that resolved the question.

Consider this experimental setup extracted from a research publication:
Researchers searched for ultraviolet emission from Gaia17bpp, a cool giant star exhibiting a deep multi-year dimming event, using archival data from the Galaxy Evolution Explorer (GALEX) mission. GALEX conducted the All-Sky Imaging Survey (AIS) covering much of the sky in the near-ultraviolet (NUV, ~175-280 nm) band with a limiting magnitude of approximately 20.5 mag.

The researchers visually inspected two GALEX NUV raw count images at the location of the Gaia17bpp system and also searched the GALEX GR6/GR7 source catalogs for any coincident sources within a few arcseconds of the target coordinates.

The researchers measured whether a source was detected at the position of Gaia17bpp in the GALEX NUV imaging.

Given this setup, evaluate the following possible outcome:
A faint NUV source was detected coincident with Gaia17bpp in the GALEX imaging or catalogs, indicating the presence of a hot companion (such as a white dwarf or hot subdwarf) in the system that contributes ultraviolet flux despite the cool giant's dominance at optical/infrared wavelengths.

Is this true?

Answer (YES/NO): NO